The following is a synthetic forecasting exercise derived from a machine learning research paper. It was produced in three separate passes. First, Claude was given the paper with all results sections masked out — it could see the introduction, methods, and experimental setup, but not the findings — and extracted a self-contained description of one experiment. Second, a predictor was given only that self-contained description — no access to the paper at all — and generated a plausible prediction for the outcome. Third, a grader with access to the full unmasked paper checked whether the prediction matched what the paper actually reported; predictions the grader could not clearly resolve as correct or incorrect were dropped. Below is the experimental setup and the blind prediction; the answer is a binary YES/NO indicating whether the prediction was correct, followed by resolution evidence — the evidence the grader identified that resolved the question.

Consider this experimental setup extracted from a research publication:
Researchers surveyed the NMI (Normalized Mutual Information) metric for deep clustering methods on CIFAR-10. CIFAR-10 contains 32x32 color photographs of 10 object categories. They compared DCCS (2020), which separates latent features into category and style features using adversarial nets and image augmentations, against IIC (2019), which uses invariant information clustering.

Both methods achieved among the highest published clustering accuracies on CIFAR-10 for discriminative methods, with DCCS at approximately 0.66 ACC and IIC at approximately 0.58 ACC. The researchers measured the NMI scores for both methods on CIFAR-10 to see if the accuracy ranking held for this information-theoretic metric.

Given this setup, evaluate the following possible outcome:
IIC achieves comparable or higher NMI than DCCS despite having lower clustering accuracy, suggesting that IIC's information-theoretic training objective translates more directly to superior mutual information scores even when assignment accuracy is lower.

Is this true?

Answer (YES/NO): NO